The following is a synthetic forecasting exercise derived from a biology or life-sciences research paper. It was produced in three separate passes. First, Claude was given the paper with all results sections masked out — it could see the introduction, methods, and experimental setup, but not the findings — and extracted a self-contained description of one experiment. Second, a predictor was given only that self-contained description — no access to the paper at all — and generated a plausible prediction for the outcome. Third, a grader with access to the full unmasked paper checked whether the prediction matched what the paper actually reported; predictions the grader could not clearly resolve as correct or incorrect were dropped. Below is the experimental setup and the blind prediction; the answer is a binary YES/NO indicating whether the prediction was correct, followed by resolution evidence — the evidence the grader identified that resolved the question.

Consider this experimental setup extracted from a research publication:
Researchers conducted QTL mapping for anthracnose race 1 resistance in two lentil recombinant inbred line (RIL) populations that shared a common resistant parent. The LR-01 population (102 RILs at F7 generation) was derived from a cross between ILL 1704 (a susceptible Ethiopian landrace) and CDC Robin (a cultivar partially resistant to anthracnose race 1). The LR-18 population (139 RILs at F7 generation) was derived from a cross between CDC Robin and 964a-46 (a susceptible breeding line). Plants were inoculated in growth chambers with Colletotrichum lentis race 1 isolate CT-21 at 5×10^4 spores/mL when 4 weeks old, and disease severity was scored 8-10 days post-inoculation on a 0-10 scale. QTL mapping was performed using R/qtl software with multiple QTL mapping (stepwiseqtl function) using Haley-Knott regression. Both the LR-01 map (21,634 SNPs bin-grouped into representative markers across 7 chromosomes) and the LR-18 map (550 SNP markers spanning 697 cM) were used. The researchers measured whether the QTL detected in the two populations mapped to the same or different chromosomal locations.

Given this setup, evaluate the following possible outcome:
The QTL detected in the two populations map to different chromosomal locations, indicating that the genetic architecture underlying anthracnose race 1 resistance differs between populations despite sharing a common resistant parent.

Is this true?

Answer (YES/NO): NO